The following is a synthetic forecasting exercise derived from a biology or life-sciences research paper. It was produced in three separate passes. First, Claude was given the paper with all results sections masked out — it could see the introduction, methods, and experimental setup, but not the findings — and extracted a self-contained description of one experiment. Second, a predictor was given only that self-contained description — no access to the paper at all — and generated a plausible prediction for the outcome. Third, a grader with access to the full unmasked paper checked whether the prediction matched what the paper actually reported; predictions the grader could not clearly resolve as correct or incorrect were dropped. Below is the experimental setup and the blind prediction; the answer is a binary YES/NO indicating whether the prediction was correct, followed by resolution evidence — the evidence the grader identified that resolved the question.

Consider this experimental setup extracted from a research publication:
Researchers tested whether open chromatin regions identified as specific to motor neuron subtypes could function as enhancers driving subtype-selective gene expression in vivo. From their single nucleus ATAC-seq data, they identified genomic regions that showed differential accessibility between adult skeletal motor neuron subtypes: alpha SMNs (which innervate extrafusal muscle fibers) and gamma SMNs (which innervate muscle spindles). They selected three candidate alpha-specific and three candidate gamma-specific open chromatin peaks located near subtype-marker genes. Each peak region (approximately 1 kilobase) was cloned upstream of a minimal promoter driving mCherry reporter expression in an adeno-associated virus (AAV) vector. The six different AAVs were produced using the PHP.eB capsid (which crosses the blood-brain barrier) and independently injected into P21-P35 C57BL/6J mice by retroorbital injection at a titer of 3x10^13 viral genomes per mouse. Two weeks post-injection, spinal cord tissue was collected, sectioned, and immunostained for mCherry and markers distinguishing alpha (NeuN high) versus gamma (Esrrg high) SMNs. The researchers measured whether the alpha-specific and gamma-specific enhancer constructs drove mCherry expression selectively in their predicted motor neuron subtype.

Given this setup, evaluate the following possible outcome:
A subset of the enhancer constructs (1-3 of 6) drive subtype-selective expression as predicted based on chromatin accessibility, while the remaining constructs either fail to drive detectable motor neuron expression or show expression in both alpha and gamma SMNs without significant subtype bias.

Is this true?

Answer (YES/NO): YES